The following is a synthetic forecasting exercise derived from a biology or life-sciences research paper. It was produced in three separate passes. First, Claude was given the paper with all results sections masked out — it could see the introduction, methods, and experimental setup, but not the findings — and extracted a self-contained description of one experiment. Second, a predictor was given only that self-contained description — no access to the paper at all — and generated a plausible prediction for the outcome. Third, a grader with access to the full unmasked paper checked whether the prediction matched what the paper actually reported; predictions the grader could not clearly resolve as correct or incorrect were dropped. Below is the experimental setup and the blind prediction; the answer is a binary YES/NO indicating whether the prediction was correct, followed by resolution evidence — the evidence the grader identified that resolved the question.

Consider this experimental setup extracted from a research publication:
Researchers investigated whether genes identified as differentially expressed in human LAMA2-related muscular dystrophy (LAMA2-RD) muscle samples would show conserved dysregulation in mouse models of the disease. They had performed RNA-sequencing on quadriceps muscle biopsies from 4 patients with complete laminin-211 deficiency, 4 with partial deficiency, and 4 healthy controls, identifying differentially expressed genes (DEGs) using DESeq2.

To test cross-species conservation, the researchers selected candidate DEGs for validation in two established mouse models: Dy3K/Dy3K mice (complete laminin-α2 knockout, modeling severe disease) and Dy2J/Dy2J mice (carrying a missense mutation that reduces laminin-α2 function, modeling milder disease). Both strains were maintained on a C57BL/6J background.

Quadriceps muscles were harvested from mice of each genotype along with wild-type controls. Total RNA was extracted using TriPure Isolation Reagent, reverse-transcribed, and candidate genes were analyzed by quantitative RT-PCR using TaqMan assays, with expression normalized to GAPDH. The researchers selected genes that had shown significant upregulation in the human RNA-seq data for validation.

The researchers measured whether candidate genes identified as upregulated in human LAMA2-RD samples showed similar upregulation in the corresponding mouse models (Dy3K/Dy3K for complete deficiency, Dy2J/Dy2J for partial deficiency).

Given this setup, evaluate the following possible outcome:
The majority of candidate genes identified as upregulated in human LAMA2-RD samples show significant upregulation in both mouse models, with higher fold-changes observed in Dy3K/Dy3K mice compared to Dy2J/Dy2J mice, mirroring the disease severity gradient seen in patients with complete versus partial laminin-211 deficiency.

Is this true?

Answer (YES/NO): NO